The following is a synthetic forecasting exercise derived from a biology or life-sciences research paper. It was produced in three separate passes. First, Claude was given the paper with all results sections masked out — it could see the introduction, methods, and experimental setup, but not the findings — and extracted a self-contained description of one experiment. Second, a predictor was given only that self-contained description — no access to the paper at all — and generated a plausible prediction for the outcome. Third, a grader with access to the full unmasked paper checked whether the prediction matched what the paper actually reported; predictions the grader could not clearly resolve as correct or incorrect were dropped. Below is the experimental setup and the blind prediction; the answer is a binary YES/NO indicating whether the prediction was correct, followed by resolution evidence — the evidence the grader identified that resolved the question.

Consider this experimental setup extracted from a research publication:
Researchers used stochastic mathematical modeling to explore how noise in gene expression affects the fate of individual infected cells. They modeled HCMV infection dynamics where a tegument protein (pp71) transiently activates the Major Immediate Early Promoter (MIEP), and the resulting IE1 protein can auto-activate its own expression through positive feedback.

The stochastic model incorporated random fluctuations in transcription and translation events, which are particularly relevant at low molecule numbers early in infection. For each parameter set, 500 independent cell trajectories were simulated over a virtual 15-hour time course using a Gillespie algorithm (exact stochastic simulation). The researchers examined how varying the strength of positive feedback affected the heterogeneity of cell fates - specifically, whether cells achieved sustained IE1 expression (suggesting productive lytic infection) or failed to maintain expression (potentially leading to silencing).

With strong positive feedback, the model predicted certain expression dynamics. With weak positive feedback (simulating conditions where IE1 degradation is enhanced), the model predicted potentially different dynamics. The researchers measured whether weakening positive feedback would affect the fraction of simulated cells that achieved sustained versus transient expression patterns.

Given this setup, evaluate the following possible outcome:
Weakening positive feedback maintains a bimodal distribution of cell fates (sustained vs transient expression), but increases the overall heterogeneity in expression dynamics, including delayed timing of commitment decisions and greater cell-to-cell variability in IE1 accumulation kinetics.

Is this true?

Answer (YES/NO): NO